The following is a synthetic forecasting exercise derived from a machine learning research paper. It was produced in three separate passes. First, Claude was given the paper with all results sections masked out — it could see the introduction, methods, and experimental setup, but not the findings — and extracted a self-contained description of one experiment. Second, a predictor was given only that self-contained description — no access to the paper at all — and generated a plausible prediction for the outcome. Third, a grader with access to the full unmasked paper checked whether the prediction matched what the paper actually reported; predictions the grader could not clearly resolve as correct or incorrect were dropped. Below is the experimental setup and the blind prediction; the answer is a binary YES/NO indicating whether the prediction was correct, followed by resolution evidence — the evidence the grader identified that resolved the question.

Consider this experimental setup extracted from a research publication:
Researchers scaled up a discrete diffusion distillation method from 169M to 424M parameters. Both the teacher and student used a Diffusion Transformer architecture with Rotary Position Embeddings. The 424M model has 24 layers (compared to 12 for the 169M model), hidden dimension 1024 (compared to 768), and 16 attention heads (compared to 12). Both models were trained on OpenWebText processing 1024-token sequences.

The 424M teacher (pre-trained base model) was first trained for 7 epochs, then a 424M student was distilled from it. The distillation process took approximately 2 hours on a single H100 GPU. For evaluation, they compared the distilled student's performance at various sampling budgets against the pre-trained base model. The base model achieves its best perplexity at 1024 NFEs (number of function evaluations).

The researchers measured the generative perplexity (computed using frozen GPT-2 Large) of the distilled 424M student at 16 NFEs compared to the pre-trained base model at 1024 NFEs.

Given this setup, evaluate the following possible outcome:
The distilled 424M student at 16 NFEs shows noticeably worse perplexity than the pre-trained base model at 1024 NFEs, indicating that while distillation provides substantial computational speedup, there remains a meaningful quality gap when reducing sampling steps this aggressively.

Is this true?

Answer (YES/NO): NO